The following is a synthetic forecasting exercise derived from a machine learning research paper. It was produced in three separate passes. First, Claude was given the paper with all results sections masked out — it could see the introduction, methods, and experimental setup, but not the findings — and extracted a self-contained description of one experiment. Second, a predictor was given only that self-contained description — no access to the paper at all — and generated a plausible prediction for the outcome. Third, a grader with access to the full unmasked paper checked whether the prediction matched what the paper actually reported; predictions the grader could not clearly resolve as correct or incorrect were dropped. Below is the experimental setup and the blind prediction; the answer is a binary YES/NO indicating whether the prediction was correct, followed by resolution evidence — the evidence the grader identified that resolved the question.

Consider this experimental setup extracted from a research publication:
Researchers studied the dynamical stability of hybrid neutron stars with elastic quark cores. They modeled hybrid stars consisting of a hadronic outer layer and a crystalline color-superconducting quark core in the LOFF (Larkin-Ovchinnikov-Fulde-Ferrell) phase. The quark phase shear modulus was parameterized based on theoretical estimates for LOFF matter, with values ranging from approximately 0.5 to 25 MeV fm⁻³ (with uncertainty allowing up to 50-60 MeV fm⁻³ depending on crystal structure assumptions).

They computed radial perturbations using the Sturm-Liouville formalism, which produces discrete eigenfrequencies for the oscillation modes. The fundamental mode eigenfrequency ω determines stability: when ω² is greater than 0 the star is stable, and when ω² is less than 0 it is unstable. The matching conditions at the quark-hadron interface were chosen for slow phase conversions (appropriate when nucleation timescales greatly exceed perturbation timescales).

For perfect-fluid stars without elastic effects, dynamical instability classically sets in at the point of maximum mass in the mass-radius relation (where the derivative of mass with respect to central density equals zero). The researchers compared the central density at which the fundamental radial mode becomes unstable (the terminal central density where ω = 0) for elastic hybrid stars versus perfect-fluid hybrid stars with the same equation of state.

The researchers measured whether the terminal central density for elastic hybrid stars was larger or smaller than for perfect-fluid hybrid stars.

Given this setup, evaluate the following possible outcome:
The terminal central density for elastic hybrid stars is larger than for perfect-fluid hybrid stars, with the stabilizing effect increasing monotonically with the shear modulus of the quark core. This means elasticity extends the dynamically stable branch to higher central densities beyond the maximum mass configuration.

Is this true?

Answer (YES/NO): YES